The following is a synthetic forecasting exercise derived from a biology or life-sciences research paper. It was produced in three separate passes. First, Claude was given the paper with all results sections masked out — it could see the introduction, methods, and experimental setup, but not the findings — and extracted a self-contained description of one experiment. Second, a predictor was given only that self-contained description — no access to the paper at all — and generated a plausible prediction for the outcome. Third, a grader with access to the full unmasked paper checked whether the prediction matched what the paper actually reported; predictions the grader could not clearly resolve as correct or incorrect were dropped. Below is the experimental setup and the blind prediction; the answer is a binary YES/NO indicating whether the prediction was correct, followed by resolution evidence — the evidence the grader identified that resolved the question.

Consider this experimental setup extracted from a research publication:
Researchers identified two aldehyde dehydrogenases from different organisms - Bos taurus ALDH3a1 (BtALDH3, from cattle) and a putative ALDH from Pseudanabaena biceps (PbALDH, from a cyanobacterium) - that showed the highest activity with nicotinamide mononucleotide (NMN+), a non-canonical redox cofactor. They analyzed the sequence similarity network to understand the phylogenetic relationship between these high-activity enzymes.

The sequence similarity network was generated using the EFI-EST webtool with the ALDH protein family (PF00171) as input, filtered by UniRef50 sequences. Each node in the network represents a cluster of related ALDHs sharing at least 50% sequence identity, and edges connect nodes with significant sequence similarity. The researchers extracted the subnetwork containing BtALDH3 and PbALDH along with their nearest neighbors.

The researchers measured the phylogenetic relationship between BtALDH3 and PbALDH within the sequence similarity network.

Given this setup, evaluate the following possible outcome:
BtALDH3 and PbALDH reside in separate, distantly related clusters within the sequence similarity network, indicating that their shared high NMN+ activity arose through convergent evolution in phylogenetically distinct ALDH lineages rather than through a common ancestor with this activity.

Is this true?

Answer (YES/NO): NO